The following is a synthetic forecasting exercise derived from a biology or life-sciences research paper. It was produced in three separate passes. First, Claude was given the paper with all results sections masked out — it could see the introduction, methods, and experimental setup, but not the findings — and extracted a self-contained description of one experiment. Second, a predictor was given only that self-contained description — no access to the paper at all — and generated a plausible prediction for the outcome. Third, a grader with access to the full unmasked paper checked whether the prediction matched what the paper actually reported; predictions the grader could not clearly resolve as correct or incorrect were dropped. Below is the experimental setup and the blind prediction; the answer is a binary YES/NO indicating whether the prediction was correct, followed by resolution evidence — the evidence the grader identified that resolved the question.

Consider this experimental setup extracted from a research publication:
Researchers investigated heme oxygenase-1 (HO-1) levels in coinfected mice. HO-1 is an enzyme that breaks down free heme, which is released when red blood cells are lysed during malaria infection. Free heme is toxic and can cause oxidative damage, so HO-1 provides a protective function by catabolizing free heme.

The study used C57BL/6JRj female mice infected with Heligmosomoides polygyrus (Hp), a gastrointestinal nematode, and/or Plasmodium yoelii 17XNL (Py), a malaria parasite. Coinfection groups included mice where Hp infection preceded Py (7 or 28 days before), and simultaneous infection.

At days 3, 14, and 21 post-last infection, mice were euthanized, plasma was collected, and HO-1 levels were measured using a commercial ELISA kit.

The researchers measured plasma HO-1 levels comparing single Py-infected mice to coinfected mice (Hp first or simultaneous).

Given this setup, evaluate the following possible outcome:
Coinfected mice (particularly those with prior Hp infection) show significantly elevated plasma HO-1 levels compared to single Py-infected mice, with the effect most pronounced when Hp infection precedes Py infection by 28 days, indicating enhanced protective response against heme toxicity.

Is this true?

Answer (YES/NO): NO